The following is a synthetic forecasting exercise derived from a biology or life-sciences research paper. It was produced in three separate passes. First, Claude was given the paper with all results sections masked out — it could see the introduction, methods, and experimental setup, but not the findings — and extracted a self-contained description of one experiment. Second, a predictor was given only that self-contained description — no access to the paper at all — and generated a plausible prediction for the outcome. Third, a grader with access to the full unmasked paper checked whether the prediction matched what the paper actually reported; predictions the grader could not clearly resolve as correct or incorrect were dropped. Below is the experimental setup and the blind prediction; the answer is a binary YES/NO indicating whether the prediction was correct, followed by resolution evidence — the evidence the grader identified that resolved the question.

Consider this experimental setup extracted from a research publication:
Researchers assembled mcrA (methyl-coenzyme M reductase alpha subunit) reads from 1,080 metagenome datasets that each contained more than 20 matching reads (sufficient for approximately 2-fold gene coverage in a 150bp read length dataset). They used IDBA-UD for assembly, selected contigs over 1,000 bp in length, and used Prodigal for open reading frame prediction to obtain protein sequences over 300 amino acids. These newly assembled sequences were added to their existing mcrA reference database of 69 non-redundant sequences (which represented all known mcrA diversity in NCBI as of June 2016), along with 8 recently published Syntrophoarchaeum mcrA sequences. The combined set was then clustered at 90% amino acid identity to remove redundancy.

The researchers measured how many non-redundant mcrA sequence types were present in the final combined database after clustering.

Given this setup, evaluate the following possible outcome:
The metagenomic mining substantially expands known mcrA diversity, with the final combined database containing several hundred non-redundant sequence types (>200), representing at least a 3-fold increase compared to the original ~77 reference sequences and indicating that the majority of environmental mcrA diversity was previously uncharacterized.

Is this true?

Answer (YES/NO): NO